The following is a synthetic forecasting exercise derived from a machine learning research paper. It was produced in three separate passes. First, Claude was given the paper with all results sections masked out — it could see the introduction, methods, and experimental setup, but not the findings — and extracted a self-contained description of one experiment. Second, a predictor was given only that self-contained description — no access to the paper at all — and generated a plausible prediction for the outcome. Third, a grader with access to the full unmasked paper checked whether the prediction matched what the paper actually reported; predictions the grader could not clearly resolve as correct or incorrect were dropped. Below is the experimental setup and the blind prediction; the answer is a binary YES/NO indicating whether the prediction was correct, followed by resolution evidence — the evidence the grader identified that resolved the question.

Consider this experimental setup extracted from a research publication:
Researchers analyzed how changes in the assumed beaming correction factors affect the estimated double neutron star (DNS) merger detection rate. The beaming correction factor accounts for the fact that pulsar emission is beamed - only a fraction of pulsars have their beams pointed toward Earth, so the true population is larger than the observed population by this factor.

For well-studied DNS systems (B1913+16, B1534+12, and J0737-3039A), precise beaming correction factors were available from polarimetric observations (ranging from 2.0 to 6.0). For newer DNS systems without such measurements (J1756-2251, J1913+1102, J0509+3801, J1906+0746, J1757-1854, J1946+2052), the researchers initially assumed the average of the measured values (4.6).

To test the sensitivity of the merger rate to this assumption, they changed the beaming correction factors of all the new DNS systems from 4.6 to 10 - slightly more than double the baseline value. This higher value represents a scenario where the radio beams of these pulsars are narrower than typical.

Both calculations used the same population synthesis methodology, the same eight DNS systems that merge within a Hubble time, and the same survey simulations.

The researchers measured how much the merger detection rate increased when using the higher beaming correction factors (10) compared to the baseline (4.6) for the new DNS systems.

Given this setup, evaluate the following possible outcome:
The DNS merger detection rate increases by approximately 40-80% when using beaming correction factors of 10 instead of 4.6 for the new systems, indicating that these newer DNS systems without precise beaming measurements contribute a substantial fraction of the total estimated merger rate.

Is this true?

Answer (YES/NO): YES